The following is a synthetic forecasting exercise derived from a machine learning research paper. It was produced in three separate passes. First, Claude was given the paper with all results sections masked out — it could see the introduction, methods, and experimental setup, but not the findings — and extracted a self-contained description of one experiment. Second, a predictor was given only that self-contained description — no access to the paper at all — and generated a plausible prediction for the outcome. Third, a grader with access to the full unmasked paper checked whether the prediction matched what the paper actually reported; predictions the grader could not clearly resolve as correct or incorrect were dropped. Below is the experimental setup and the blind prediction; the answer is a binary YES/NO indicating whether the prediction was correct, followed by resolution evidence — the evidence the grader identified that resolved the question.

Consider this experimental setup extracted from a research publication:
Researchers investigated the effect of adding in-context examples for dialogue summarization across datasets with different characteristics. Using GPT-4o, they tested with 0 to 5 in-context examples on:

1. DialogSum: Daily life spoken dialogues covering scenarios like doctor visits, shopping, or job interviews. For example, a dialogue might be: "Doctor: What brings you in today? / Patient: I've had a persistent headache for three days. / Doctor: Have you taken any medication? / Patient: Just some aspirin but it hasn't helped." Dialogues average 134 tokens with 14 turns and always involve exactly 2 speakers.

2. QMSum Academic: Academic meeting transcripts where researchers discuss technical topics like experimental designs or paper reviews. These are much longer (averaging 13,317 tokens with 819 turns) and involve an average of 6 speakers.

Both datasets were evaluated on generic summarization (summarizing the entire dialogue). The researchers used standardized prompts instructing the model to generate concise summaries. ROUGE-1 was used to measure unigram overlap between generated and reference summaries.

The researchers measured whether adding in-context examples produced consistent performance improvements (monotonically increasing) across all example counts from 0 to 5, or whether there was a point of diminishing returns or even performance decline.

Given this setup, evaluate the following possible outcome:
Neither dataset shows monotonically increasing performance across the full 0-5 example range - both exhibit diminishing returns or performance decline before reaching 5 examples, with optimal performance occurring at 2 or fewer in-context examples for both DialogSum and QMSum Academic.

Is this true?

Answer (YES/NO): NO